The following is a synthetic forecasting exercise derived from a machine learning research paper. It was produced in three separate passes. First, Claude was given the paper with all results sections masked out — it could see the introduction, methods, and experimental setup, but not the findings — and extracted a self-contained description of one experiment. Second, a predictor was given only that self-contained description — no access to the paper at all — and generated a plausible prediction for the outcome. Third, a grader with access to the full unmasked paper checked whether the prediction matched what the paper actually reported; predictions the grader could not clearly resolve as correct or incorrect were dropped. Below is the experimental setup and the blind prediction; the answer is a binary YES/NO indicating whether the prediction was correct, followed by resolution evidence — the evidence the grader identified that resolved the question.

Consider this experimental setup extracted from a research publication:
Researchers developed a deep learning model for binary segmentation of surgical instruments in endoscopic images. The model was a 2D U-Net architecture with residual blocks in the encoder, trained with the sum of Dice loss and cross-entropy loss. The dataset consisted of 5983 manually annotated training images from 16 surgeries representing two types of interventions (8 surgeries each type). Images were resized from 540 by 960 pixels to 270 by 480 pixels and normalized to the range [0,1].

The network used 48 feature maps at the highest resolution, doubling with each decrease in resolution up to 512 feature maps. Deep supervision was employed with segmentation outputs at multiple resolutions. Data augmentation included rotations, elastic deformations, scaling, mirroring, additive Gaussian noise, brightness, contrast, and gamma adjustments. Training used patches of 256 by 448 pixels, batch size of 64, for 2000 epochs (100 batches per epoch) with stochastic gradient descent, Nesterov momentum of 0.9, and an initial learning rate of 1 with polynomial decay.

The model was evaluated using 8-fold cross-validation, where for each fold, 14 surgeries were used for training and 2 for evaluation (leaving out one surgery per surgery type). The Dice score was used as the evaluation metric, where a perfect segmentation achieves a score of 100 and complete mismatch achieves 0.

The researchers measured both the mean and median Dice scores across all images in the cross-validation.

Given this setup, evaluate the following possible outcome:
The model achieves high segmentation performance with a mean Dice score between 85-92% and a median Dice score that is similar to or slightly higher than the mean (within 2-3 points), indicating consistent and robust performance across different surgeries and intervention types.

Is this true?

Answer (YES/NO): NO